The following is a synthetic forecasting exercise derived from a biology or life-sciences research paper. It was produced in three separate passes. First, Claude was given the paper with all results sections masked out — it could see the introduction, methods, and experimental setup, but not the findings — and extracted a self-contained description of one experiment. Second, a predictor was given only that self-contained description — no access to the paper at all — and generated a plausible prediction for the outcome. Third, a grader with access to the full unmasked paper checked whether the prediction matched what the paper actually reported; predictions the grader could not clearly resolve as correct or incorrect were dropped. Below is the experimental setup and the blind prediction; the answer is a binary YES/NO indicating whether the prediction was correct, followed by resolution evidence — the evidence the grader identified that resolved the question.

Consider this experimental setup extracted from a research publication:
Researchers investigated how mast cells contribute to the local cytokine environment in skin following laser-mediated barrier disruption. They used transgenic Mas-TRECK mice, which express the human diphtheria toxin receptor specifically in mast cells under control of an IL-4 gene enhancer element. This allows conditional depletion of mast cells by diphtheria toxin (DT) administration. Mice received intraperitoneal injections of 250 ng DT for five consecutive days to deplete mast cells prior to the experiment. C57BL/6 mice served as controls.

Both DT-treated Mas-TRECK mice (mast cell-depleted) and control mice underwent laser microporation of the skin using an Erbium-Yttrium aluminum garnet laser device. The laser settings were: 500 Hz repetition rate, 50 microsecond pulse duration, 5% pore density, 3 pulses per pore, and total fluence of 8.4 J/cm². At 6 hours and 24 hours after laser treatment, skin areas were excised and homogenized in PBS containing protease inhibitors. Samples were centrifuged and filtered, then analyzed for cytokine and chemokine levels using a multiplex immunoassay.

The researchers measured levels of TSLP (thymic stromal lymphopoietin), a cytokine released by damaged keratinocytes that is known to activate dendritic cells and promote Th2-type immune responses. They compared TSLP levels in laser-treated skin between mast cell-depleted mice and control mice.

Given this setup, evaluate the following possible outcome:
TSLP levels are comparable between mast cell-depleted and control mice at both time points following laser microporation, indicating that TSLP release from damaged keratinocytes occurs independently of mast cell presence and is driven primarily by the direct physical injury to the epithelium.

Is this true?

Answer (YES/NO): NO